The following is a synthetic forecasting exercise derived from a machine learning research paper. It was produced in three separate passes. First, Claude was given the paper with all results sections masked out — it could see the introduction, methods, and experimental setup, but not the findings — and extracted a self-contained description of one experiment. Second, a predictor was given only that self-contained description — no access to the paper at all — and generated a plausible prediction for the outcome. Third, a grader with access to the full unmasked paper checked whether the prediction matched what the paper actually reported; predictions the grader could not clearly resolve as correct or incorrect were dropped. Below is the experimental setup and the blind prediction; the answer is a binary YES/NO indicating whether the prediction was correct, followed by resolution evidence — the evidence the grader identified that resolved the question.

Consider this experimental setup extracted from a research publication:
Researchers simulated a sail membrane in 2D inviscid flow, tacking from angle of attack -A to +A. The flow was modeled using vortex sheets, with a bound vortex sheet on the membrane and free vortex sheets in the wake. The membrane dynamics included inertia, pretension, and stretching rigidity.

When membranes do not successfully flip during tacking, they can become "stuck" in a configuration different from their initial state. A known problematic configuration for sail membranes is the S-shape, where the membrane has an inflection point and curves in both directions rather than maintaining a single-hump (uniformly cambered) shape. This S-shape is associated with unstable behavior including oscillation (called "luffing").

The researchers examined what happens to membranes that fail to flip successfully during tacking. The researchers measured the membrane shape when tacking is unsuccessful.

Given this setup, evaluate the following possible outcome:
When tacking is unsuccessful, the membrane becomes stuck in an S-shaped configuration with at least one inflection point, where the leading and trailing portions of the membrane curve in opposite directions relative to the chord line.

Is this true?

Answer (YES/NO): NO